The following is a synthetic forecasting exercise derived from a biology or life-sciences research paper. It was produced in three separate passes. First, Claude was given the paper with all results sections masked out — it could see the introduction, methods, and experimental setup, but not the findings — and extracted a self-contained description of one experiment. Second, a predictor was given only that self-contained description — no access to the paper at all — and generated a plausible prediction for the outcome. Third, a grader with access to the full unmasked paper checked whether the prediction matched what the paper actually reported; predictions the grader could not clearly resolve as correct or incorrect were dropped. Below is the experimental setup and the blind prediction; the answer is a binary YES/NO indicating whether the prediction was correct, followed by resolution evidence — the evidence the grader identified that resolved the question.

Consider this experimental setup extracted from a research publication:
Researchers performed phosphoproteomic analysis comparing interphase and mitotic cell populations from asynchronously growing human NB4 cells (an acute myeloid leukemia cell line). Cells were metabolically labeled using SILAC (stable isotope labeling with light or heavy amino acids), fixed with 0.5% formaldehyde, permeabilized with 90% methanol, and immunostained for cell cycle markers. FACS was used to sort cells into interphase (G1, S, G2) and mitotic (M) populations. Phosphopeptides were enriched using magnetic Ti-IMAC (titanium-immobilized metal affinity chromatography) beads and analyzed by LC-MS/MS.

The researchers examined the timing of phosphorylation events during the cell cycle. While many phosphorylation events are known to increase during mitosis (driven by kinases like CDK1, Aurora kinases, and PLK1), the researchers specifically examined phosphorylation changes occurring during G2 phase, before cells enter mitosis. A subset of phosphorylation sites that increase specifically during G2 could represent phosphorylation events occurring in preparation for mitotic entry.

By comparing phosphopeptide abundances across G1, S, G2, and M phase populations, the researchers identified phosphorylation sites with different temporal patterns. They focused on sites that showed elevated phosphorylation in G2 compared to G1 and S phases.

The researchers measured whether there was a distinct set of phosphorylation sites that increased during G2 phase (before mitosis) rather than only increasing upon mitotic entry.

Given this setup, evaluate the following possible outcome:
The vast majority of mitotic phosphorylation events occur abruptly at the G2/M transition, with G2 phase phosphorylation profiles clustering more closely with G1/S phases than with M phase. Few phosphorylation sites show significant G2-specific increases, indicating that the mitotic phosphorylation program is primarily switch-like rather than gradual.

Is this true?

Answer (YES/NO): NO